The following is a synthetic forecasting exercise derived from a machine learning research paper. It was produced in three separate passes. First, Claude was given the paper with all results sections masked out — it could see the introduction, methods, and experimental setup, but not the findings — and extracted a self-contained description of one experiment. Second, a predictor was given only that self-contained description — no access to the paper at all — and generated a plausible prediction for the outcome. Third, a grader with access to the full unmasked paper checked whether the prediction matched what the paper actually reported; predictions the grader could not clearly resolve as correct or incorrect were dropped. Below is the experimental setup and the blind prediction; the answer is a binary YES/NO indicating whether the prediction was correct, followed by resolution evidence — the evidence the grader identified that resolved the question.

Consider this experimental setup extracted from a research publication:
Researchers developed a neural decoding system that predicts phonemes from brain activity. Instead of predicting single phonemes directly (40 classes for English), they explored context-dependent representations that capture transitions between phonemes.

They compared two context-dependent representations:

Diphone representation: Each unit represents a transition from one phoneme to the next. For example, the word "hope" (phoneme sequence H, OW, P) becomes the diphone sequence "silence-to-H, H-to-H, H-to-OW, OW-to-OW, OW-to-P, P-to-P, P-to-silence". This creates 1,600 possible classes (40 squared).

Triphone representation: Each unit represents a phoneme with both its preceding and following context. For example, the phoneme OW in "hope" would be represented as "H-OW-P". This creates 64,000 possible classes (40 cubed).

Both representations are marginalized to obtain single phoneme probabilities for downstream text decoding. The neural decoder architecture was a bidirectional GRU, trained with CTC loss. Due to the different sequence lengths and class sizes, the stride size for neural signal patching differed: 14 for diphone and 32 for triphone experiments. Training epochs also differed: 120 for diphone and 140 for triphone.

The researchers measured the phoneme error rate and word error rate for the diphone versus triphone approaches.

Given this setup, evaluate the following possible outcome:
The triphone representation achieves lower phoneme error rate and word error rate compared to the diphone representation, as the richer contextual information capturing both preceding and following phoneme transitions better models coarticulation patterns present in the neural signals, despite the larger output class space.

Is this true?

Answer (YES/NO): NO